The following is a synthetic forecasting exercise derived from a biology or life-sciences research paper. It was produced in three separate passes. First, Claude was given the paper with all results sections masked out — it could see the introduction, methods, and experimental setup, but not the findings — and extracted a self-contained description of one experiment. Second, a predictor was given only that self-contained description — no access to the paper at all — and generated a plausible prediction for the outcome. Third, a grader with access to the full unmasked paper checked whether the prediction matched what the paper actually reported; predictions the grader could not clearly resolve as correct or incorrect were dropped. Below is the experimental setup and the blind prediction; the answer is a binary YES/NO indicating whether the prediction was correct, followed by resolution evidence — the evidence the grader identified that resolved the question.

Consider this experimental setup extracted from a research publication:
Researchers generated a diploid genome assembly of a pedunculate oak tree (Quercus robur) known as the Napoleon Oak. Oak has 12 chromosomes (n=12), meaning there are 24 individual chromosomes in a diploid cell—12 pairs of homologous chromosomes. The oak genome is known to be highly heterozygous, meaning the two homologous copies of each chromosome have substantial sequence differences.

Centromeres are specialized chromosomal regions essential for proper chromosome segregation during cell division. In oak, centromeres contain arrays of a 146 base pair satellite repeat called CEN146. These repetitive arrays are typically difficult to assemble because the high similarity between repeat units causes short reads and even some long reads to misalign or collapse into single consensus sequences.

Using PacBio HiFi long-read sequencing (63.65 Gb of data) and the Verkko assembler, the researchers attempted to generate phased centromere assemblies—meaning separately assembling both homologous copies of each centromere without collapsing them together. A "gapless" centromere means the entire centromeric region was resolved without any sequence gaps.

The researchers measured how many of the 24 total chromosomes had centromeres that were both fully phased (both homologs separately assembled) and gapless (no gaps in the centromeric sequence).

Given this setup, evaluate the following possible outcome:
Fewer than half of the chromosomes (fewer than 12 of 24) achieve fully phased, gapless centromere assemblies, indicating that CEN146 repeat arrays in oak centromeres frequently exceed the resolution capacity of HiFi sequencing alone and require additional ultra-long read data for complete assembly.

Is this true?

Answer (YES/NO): NO